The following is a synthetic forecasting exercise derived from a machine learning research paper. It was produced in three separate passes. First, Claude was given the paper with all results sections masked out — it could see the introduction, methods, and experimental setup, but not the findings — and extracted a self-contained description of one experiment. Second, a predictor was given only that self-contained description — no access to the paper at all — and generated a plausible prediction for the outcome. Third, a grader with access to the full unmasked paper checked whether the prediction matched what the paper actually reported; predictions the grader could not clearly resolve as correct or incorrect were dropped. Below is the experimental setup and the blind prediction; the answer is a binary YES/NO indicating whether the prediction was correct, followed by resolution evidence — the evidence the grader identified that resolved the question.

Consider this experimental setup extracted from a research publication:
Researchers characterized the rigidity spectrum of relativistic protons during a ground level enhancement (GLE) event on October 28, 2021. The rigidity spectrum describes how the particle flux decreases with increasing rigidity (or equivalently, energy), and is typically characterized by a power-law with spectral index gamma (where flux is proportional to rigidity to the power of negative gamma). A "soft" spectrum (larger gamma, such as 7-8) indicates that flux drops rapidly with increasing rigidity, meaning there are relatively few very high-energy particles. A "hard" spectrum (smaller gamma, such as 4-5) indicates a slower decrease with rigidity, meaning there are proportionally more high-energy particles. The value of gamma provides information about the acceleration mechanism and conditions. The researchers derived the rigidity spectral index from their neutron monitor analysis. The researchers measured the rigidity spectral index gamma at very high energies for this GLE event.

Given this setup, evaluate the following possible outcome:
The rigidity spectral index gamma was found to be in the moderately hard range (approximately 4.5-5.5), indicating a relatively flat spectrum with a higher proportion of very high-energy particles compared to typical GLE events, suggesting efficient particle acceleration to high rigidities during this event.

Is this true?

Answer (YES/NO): YES